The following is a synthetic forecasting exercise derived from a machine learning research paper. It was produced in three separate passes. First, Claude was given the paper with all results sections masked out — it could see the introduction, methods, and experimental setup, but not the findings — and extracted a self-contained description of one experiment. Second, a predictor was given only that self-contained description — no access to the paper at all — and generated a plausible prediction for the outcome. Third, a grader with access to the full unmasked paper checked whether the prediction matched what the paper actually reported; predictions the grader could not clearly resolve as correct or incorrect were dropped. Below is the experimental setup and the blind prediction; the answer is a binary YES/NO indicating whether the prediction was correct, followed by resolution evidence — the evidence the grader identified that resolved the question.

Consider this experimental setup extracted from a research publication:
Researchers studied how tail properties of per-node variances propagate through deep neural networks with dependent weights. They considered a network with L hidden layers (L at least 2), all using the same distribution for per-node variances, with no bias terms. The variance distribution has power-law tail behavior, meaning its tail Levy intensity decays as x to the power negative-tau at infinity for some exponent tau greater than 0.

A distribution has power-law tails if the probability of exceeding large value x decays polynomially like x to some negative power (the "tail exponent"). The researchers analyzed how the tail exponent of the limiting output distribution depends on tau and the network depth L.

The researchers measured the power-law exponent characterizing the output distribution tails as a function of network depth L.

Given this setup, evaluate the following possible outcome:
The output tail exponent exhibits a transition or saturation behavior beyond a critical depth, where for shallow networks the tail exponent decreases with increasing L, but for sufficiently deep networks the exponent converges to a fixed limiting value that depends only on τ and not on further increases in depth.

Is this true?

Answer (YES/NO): NO